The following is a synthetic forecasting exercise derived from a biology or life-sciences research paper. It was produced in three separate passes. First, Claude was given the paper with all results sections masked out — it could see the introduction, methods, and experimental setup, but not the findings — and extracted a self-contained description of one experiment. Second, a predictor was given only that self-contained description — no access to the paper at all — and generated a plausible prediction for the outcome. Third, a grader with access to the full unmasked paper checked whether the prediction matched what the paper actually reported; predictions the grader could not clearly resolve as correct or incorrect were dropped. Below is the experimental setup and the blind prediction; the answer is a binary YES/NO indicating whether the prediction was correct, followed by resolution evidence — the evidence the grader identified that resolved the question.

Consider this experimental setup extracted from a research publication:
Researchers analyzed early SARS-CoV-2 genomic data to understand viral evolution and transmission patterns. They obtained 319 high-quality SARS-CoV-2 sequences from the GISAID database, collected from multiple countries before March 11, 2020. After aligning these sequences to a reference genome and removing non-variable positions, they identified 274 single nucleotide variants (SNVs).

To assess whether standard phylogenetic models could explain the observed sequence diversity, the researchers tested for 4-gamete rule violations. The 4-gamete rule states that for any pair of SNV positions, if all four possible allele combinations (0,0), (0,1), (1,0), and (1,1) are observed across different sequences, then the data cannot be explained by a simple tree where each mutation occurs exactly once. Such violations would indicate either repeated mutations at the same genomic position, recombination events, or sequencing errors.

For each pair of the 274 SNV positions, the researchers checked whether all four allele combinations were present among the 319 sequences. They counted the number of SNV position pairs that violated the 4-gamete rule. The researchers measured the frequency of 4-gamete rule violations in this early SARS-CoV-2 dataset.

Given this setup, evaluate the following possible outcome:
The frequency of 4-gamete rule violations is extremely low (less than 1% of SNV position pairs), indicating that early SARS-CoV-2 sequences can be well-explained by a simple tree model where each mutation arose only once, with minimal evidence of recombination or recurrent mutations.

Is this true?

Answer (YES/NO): NO